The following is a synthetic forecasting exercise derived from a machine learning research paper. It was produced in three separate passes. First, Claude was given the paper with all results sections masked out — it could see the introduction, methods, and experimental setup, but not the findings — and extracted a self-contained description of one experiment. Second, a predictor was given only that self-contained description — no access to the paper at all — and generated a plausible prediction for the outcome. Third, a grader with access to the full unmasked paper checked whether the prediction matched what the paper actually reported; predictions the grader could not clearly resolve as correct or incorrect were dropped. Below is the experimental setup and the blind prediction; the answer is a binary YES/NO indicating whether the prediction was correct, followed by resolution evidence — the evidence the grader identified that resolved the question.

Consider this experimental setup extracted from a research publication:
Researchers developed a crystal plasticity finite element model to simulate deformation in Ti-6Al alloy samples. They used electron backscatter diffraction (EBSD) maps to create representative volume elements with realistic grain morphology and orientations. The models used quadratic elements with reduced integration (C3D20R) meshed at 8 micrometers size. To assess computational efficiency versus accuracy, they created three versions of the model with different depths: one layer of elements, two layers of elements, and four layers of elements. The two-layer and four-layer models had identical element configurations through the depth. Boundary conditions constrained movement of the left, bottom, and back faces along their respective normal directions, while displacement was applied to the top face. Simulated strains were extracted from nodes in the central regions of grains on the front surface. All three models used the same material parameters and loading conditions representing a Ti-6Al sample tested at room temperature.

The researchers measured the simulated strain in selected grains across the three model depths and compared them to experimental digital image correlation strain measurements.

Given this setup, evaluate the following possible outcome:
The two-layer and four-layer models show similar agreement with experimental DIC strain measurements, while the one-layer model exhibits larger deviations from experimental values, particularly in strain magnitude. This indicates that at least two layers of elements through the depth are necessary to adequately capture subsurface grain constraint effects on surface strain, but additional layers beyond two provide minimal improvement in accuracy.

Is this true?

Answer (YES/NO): NO